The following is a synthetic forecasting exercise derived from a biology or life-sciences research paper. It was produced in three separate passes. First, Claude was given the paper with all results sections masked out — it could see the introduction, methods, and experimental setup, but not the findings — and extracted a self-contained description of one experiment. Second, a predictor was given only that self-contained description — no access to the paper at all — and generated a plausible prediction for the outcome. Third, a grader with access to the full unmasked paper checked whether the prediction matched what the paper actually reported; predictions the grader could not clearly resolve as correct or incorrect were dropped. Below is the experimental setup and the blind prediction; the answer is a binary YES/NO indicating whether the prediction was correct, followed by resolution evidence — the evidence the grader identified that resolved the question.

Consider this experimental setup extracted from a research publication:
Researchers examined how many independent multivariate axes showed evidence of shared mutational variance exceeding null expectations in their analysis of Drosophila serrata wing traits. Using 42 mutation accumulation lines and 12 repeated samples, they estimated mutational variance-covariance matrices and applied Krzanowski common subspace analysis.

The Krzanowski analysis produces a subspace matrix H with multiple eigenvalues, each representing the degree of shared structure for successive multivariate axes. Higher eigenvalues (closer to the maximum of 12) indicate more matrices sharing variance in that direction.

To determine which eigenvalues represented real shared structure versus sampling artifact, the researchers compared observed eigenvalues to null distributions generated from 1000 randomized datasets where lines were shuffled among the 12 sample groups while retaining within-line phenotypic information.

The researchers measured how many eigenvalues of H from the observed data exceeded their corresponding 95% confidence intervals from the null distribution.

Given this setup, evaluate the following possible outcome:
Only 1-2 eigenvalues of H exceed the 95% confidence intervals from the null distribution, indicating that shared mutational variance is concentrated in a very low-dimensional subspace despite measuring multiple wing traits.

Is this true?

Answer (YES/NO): NO